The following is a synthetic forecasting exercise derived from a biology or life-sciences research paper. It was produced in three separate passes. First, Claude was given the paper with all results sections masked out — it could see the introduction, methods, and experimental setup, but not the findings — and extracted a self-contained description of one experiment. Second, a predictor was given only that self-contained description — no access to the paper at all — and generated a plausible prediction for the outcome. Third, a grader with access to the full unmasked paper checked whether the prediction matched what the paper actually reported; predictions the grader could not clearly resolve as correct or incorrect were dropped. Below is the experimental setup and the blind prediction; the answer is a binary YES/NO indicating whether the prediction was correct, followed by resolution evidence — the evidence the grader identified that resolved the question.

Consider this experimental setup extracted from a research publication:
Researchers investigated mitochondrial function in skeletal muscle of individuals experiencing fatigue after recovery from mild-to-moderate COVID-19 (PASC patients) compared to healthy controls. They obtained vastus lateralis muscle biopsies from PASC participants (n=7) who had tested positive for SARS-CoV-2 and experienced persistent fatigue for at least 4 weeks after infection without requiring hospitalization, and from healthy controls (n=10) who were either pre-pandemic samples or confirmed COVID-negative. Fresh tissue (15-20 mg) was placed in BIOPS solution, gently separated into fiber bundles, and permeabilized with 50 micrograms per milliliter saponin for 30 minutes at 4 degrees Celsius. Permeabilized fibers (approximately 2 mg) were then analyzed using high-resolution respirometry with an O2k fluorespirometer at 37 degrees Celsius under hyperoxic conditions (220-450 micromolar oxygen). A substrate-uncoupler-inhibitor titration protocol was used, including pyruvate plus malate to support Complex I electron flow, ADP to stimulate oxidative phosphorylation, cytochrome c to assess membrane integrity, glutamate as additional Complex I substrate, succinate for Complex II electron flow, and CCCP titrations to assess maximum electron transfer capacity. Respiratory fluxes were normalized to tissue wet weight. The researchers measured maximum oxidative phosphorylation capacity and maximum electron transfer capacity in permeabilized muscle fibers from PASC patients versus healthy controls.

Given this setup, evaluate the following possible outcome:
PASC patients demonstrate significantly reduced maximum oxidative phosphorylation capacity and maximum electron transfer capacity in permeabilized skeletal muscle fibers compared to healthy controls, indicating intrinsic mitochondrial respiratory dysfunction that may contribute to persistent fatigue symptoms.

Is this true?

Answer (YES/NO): NO